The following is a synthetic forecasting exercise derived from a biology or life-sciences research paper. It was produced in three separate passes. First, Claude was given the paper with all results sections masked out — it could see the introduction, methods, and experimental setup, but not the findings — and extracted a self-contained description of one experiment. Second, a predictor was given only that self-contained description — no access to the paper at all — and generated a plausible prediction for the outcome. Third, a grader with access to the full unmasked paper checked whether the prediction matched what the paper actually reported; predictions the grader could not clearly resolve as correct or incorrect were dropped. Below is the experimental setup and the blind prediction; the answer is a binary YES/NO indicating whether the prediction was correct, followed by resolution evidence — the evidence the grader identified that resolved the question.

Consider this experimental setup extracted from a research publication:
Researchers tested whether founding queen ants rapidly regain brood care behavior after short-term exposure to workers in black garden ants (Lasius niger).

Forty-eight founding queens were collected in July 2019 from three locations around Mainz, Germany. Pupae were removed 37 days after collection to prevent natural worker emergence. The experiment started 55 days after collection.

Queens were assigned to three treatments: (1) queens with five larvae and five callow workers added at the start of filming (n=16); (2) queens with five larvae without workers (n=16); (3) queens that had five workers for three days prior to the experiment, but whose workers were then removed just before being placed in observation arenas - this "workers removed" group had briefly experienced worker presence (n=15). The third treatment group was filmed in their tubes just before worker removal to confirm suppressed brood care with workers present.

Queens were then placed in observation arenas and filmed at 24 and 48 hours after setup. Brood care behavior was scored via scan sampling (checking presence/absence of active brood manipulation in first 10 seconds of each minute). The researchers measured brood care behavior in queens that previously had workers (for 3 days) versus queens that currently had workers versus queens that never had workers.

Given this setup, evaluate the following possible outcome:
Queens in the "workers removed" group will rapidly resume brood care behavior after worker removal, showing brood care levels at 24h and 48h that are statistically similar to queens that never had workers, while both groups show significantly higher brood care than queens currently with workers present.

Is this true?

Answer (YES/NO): YES